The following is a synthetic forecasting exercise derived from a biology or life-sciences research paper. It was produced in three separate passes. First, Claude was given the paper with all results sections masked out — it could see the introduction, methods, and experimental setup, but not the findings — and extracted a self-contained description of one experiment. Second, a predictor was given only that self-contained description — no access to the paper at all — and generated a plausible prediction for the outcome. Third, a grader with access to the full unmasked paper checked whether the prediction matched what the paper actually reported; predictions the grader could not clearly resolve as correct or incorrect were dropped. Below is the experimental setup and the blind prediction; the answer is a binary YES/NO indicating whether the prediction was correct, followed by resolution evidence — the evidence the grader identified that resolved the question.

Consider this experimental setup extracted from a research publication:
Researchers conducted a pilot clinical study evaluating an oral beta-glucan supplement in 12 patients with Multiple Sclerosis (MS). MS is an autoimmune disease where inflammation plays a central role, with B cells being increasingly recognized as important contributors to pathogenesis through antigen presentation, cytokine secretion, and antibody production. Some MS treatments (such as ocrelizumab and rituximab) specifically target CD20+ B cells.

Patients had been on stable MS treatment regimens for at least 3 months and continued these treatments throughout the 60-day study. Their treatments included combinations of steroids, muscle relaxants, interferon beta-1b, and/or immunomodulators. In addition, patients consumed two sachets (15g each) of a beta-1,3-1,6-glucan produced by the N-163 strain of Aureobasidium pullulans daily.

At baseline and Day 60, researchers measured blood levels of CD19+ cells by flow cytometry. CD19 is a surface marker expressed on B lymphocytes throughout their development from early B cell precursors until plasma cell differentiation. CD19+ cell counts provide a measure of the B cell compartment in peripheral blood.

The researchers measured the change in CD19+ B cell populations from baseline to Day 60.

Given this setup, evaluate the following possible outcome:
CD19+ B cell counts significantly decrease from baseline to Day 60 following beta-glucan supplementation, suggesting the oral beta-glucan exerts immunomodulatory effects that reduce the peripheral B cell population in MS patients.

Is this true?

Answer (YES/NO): NO